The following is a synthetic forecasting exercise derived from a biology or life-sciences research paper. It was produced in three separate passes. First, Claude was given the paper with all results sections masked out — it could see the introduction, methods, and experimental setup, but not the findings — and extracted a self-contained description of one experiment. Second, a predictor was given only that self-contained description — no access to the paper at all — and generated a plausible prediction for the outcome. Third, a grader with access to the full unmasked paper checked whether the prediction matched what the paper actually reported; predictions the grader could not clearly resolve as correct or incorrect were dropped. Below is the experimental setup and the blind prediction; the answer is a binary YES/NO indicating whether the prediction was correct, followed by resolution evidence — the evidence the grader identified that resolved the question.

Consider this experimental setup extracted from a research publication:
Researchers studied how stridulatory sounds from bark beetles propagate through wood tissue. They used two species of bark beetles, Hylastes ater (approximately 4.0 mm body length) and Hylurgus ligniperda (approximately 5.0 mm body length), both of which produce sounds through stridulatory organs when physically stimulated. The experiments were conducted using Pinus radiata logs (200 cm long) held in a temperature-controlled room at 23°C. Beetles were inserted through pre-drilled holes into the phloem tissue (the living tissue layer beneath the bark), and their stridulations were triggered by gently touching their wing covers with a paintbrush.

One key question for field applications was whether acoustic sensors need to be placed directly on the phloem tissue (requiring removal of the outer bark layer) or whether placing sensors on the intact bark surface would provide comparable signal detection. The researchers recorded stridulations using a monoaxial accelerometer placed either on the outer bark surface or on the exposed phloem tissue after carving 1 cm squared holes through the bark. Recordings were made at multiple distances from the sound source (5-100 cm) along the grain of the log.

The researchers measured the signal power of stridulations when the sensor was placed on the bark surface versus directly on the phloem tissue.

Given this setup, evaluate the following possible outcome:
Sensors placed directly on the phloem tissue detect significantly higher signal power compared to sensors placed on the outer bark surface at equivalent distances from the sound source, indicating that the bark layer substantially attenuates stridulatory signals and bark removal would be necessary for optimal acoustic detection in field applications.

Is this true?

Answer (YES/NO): NO